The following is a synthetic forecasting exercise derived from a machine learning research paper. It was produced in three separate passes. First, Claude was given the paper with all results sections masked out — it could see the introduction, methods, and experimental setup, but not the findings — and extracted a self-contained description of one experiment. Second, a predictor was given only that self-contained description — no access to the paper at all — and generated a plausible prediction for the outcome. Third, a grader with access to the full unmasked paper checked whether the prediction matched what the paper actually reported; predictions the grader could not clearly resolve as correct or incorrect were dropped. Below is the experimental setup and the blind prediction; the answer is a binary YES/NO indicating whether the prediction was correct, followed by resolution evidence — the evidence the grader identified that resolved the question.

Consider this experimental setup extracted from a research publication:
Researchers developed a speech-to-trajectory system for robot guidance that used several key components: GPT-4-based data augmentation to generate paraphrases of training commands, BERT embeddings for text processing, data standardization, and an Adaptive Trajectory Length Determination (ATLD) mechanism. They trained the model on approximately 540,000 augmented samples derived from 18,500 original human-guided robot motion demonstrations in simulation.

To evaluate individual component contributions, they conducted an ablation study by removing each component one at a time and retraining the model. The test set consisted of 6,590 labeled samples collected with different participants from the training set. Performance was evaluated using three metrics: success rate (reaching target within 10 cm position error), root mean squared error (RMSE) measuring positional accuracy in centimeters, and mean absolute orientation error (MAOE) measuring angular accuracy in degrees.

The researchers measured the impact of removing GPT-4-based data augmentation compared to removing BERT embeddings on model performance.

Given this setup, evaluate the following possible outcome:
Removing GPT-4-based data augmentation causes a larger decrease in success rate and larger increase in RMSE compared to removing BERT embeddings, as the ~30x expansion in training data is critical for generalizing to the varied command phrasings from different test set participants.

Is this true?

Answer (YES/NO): YES